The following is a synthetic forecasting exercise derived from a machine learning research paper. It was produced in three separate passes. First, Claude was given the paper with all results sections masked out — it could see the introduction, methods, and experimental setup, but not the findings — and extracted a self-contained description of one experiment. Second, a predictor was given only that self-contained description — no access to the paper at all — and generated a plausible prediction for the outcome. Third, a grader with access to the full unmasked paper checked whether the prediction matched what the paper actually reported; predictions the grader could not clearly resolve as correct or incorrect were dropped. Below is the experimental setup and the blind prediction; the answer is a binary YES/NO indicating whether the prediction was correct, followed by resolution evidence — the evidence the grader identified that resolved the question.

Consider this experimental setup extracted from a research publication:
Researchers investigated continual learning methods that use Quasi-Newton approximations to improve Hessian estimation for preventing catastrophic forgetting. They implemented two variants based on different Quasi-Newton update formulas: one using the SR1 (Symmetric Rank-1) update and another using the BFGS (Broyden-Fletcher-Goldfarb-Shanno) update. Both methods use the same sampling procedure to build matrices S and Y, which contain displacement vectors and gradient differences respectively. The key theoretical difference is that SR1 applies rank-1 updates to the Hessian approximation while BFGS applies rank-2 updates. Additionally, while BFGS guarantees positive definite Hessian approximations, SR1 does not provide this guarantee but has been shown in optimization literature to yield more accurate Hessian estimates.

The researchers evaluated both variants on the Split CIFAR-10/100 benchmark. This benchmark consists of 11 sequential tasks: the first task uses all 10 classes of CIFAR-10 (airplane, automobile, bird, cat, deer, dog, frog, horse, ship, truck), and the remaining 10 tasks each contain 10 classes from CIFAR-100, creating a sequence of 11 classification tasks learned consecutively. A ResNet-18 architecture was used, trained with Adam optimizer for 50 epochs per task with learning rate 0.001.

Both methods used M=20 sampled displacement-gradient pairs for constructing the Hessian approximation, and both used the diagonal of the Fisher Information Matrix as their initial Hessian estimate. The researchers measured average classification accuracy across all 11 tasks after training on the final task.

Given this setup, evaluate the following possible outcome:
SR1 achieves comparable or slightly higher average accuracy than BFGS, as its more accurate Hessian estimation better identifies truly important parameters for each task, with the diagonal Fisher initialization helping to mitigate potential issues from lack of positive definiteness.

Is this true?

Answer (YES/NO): YES